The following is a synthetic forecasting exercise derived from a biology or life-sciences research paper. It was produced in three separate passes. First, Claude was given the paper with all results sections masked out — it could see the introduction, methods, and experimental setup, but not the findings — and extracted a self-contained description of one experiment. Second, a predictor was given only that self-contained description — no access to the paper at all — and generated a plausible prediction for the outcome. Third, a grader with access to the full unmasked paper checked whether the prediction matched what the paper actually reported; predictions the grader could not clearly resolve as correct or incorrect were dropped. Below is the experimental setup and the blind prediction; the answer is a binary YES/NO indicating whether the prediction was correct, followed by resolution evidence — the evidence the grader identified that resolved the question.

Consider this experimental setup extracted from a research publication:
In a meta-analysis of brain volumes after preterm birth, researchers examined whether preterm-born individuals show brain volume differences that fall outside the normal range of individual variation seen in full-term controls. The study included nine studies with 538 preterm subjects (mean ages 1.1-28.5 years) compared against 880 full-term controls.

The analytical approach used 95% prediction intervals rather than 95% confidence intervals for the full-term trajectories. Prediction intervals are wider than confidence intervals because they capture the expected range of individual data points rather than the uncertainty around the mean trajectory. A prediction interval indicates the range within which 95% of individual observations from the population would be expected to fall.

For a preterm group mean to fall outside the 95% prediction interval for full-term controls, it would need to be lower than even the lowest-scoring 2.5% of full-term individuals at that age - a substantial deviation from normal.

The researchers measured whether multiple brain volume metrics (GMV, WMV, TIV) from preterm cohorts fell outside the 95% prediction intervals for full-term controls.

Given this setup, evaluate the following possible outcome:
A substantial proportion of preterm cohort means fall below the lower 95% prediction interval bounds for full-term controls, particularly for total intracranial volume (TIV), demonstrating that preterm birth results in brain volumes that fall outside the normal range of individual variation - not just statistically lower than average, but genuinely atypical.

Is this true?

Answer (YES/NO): NO